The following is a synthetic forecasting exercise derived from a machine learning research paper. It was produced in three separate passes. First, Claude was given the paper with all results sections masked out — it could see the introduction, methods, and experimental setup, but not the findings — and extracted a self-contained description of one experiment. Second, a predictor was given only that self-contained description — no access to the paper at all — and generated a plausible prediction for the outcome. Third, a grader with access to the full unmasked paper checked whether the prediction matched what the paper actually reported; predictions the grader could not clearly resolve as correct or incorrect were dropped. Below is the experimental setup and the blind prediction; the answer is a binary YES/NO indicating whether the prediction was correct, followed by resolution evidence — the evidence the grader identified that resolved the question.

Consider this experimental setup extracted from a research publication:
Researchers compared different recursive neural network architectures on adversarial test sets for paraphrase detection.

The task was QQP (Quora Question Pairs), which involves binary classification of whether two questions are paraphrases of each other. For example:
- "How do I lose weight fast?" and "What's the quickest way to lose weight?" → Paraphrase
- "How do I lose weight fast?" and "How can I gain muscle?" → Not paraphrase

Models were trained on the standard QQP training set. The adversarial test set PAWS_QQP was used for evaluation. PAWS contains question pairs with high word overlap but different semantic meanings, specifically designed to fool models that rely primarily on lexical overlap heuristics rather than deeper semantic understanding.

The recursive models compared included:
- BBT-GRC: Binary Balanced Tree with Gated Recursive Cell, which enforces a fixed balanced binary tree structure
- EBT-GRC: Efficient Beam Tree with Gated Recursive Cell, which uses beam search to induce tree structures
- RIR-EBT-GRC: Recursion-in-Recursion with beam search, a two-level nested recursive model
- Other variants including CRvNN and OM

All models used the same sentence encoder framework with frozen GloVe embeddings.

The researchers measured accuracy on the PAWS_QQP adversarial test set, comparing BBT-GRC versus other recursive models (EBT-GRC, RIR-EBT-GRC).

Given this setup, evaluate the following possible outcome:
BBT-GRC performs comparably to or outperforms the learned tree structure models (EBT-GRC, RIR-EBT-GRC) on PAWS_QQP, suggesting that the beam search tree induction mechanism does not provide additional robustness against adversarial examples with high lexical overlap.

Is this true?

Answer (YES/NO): YES